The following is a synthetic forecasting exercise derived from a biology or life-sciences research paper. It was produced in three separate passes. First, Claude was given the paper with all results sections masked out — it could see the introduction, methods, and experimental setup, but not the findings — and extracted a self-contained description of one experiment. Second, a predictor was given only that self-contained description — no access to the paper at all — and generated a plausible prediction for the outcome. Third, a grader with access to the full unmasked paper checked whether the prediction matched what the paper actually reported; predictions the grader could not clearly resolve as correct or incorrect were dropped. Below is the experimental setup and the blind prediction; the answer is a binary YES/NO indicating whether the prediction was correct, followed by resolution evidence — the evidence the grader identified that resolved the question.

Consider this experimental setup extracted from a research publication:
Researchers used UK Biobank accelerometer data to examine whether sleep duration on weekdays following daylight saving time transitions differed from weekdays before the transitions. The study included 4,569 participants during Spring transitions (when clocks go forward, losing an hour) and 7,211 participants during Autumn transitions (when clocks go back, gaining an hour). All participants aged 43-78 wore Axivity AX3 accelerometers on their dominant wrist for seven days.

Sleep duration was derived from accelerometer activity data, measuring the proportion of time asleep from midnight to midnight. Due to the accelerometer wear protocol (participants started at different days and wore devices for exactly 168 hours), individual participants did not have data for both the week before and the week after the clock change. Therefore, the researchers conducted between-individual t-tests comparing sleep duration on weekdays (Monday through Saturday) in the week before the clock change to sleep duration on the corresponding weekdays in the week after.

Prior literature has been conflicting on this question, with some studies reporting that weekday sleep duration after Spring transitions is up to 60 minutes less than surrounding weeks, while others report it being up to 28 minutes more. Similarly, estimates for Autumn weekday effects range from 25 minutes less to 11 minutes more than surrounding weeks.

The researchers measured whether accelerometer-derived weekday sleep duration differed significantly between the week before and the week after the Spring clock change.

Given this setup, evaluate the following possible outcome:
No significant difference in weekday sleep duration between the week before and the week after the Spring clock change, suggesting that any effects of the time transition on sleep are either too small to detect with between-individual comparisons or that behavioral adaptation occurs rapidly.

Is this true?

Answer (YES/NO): NO